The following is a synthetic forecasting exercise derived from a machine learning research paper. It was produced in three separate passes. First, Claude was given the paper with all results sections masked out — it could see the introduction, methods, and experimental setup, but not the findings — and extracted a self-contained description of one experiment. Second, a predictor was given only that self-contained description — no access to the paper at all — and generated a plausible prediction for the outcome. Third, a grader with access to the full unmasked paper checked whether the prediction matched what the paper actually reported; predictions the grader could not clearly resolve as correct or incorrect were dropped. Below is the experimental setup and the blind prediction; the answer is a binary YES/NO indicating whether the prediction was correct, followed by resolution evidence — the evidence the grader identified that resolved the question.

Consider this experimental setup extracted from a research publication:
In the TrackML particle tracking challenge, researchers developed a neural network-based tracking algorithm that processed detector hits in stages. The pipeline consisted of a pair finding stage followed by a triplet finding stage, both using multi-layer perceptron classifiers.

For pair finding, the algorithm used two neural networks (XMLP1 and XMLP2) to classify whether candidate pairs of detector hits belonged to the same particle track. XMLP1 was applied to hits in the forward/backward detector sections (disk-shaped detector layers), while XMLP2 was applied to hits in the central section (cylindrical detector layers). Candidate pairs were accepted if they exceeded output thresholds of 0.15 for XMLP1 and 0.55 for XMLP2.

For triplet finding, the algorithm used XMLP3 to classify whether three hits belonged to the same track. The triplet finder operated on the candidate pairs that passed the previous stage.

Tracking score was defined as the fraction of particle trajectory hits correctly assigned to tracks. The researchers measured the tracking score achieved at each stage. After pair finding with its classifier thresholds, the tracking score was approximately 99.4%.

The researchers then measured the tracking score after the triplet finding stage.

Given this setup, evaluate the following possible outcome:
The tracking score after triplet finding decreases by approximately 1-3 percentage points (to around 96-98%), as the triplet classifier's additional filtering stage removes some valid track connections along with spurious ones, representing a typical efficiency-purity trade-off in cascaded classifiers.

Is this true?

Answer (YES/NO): YES